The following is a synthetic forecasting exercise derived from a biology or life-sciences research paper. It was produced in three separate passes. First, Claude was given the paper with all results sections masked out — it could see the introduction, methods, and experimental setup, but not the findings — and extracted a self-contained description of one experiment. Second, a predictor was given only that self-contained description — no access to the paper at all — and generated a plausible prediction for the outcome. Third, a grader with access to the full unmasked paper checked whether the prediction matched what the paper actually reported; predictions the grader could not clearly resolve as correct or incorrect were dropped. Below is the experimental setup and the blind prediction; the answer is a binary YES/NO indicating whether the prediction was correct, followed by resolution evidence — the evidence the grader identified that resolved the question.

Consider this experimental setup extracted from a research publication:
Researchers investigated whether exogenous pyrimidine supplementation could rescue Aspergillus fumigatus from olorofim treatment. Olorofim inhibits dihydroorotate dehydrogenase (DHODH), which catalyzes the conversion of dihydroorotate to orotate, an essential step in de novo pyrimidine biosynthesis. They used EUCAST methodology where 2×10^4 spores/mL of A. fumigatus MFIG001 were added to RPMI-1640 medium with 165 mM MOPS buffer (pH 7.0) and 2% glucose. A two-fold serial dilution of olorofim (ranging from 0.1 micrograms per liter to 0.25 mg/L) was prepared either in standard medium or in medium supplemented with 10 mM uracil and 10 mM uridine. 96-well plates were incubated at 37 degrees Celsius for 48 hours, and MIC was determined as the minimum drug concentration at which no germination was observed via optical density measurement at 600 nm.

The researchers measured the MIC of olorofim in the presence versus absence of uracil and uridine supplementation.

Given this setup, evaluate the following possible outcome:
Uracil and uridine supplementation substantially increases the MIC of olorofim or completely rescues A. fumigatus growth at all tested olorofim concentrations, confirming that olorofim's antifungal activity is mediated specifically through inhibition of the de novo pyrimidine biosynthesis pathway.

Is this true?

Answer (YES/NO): YES